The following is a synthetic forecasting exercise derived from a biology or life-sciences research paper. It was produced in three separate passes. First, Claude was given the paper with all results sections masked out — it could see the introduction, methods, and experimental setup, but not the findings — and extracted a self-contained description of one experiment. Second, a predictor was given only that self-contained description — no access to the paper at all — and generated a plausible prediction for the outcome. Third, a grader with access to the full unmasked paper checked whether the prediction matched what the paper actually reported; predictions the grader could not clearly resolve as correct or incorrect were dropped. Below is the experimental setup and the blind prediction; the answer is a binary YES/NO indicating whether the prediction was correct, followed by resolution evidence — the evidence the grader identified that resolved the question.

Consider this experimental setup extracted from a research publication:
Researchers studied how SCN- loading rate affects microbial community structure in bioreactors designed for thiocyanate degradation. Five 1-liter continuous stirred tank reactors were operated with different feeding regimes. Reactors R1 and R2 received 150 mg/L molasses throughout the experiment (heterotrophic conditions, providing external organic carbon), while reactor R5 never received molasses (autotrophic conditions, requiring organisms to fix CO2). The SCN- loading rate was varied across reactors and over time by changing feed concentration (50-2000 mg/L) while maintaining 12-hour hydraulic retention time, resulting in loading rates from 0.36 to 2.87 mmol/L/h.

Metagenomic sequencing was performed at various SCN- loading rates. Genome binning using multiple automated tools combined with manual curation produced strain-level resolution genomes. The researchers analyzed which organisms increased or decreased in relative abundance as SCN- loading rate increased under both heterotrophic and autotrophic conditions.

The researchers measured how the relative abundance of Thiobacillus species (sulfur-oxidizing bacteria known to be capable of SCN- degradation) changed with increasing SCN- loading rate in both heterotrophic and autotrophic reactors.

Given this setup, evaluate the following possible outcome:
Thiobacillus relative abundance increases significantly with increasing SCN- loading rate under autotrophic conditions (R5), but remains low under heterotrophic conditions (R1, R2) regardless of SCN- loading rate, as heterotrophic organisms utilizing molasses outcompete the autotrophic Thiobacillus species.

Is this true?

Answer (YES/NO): NO